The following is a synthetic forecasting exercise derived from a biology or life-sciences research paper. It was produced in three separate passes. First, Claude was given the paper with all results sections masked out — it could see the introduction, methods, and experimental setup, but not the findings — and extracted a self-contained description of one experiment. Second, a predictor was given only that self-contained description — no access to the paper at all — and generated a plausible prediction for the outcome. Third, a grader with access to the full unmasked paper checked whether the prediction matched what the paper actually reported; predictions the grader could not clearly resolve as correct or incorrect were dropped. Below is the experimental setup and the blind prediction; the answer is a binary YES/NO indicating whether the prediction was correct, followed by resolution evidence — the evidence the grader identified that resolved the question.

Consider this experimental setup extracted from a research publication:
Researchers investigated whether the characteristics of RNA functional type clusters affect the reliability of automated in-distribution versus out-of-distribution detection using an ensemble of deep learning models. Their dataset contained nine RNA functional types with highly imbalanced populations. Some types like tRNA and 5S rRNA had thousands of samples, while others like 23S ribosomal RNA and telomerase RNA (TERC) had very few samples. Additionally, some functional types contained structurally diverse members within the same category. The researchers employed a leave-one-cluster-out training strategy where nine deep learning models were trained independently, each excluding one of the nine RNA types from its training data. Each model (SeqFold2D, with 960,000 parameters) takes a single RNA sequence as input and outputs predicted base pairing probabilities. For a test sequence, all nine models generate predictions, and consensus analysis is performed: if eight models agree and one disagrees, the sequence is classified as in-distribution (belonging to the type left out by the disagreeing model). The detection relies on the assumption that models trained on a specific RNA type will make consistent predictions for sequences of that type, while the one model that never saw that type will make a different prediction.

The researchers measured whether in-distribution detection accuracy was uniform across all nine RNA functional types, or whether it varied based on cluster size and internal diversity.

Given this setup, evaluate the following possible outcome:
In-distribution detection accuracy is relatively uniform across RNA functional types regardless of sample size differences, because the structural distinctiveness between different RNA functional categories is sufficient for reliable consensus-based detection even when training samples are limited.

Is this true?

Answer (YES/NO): NO